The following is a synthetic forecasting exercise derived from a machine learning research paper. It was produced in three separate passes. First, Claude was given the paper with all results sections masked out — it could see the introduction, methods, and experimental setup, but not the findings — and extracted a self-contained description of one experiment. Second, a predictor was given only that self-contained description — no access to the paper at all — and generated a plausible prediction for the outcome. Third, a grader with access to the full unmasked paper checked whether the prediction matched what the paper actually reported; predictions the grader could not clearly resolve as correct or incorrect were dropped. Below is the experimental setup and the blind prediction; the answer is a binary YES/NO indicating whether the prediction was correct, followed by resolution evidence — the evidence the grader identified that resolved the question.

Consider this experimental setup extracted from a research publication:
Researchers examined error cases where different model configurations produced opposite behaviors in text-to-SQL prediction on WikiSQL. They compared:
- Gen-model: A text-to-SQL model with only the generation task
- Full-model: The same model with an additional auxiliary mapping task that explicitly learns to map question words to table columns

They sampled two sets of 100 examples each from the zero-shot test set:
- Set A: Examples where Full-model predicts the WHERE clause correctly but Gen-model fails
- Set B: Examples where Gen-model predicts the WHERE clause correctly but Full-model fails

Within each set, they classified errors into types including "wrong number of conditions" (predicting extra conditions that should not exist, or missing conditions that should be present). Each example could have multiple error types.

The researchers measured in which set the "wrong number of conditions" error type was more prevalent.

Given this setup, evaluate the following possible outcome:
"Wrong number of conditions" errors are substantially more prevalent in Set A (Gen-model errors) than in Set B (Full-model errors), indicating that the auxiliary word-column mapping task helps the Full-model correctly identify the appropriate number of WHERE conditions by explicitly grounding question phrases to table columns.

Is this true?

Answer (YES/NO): NO